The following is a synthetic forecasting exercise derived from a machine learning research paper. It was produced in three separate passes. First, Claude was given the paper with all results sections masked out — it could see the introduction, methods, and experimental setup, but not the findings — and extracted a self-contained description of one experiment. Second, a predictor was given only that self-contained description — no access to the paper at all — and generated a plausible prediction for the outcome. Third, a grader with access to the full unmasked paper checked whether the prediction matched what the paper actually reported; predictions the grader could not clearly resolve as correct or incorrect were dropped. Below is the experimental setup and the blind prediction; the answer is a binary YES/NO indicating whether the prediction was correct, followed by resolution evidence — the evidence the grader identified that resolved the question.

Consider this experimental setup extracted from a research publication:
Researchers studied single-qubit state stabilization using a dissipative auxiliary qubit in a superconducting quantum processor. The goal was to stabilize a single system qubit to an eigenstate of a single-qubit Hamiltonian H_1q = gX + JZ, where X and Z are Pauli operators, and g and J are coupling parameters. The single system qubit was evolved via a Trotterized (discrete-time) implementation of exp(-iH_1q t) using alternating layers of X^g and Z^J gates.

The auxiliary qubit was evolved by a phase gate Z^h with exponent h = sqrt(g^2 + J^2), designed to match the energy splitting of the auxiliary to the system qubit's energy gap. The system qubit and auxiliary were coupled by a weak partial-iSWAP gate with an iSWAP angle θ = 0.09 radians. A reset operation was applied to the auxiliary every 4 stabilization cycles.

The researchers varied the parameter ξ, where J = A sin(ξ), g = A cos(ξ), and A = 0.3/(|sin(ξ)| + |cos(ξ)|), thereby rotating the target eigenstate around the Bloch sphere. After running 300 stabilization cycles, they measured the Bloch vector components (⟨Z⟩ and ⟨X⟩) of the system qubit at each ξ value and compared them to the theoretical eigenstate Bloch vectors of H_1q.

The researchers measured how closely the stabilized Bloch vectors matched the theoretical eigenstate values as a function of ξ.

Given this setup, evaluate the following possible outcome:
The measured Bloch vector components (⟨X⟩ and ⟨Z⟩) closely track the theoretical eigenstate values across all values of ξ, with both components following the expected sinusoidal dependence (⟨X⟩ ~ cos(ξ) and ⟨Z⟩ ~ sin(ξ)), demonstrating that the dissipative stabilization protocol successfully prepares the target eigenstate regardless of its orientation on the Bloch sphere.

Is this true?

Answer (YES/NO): YES